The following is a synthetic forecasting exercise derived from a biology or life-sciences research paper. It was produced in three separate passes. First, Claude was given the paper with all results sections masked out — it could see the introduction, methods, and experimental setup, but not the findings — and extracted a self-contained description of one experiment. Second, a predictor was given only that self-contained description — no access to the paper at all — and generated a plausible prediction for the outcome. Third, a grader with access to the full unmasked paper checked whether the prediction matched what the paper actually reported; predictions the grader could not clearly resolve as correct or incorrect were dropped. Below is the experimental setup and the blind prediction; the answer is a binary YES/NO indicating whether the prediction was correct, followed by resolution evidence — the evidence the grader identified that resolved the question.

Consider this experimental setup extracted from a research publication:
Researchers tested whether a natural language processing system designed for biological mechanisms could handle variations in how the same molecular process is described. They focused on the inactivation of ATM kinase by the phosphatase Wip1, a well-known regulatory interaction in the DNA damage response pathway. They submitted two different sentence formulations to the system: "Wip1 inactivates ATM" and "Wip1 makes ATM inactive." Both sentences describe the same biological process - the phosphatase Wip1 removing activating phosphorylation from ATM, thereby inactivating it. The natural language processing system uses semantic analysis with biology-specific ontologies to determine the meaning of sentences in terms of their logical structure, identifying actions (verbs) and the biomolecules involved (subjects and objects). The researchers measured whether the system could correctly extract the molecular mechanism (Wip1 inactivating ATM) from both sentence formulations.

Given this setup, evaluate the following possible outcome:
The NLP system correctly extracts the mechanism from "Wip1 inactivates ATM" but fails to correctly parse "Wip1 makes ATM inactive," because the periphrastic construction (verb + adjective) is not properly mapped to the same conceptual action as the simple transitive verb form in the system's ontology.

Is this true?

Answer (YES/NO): YES